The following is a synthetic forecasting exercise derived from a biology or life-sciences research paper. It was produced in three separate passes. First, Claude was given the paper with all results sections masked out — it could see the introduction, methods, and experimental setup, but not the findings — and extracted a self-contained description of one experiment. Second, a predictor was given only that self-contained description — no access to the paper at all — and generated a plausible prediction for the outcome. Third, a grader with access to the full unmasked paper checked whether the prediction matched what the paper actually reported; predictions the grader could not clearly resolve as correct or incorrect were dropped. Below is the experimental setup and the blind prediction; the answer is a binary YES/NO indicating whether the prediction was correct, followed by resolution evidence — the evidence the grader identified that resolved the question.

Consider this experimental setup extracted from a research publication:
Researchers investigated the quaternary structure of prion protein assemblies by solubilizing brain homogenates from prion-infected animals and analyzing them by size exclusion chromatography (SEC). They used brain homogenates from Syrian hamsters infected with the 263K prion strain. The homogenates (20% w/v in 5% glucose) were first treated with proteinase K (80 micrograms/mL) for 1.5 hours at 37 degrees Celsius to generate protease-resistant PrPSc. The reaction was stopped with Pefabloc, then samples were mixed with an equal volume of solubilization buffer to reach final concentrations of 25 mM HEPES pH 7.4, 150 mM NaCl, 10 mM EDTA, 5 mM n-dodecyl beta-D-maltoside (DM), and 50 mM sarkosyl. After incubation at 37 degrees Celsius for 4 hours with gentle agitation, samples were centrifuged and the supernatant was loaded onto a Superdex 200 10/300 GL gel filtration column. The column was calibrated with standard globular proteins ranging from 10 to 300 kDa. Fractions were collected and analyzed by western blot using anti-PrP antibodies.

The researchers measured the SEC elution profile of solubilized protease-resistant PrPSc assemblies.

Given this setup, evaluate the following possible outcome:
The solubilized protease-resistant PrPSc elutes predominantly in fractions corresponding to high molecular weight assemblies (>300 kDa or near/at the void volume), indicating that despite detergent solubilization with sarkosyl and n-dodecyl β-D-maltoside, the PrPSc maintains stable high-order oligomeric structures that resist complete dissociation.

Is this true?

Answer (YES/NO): NO